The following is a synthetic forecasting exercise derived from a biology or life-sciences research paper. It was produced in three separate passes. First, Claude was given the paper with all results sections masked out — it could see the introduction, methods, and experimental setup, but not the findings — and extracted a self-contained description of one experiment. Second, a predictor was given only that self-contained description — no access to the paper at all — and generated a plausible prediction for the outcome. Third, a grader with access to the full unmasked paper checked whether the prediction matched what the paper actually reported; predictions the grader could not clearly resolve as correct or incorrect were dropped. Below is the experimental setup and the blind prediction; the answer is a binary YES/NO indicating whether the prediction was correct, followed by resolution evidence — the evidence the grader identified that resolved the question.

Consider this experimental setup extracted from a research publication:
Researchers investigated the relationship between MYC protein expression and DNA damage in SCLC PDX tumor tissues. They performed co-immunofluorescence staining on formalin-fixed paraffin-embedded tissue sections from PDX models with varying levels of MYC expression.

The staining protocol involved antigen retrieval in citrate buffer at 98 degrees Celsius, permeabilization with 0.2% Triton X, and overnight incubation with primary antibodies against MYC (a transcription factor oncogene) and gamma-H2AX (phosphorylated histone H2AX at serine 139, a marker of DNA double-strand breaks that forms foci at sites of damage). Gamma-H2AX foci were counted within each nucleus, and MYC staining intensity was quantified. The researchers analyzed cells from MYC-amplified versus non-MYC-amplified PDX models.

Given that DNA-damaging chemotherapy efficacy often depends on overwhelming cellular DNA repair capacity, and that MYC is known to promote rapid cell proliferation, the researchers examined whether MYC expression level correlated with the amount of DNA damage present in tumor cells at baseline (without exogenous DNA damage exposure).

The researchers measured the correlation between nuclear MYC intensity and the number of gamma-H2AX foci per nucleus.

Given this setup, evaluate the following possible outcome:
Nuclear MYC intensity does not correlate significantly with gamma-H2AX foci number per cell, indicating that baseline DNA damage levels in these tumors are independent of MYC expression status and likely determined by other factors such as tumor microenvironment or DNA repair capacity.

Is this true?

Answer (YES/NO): YES